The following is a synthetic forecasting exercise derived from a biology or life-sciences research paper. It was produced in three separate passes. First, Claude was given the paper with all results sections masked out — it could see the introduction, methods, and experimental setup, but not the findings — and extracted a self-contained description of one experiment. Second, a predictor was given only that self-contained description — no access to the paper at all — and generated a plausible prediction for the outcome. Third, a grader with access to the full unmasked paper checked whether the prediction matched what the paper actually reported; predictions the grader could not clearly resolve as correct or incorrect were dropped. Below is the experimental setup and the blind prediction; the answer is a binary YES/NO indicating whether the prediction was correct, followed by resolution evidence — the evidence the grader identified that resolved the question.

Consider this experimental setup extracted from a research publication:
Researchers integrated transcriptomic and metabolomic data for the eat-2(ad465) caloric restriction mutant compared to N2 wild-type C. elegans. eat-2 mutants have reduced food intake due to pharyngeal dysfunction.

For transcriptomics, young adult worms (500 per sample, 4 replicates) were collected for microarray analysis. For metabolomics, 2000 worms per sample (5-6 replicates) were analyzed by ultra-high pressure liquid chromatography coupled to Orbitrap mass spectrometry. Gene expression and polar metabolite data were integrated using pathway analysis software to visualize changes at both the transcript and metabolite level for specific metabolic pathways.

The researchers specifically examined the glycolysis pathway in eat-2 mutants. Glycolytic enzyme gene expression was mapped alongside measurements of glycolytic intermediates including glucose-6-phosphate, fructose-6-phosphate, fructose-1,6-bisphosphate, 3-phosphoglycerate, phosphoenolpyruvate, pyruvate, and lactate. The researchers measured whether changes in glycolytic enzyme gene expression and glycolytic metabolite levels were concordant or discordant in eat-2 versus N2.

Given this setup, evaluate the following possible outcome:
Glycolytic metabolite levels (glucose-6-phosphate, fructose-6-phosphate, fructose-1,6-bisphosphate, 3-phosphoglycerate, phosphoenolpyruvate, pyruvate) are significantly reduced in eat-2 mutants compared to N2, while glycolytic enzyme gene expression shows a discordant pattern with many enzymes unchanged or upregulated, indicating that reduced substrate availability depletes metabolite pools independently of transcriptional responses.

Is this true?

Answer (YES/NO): NO